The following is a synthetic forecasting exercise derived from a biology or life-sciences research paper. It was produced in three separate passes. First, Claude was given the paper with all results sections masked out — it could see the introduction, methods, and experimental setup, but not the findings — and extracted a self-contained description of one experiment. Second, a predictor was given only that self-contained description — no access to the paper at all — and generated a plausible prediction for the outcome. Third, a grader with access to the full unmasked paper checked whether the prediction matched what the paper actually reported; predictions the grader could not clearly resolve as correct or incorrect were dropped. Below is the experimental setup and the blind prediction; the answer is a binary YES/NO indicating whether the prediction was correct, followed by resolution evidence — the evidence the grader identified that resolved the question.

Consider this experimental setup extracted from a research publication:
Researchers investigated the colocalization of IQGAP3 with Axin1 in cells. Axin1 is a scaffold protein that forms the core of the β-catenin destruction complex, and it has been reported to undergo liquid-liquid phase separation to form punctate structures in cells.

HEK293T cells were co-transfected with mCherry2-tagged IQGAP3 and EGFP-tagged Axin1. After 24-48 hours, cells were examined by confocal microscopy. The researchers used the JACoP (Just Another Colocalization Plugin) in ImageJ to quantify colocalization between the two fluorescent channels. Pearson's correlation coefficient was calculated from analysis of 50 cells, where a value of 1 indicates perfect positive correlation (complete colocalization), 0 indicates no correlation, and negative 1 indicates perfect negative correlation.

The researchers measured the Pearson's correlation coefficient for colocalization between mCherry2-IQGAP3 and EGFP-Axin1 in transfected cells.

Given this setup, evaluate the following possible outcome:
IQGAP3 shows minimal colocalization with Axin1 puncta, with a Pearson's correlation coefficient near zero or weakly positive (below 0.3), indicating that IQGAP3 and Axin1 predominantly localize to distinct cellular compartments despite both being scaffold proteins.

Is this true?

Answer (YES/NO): NO